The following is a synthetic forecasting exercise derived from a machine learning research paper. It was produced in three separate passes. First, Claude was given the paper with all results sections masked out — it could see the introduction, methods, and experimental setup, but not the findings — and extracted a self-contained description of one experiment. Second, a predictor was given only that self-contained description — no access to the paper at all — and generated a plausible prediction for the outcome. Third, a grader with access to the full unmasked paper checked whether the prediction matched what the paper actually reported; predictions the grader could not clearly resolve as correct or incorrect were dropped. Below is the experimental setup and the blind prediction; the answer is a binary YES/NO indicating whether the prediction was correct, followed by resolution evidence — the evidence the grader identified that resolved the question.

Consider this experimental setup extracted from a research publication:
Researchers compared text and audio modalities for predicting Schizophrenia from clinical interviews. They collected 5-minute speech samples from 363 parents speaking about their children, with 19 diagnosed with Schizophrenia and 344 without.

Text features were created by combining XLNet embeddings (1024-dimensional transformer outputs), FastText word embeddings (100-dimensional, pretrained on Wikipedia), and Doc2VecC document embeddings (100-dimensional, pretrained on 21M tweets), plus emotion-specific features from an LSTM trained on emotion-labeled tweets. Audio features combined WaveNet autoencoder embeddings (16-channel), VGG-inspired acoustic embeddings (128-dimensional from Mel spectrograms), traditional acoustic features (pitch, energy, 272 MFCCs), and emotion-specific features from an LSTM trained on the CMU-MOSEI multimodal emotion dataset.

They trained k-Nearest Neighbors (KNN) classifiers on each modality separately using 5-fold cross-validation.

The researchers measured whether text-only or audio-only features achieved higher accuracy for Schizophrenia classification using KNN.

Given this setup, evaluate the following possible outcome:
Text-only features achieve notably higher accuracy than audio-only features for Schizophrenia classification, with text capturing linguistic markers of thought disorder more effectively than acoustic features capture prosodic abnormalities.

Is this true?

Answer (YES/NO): NO